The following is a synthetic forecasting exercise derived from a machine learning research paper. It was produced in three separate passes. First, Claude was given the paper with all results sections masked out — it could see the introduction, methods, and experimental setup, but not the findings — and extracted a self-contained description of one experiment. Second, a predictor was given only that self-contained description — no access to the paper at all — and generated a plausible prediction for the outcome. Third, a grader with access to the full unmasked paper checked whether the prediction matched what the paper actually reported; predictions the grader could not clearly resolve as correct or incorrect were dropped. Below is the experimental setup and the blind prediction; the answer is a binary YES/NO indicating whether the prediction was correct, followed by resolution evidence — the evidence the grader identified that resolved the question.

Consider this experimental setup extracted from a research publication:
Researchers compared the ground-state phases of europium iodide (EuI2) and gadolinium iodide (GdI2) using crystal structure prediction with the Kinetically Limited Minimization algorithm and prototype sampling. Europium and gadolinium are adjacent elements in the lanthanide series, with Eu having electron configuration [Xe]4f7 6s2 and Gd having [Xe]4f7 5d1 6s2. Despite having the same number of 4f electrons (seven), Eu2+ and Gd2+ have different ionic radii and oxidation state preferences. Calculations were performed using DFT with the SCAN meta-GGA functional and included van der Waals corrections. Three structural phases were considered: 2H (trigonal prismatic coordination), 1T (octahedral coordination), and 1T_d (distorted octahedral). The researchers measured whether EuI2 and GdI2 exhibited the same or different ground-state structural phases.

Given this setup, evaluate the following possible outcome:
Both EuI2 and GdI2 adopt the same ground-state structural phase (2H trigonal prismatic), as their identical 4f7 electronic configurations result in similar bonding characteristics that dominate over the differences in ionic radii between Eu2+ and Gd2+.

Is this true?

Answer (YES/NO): NO